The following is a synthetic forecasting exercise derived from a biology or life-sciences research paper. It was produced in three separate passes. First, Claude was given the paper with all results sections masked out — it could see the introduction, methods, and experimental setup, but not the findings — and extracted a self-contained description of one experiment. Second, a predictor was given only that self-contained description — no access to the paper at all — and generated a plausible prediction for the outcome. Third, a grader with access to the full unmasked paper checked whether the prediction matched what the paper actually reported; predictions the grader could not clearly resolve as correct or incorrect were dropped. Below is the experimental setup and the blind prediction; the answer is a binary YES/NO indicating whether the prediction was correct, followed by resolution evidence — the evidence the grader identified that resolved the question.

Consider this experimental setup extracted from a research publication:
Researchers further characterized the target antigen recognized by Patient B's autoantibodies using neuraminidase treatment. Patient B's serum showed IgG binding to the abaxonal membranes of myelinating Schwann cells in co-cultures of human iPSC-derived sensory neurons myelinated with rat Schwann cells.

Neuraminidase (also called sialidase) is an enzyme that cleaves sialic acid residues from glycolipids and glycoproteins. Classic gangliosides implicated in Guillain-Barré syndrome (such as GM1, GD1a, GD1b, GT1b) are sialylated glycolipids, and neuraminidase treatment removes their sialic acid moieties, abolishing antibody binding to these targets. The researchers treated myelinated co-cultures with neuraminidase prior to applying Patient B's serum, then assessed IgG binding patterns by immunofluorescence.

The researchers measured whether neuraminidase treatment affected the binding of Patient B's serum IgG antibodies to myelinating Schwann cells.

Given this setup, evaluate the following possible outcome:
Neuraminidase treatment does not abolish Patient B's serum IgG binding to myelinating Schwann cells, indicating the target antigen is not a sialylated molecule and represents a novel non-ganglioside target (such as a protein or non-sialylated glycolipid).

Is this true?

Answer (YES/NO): YES